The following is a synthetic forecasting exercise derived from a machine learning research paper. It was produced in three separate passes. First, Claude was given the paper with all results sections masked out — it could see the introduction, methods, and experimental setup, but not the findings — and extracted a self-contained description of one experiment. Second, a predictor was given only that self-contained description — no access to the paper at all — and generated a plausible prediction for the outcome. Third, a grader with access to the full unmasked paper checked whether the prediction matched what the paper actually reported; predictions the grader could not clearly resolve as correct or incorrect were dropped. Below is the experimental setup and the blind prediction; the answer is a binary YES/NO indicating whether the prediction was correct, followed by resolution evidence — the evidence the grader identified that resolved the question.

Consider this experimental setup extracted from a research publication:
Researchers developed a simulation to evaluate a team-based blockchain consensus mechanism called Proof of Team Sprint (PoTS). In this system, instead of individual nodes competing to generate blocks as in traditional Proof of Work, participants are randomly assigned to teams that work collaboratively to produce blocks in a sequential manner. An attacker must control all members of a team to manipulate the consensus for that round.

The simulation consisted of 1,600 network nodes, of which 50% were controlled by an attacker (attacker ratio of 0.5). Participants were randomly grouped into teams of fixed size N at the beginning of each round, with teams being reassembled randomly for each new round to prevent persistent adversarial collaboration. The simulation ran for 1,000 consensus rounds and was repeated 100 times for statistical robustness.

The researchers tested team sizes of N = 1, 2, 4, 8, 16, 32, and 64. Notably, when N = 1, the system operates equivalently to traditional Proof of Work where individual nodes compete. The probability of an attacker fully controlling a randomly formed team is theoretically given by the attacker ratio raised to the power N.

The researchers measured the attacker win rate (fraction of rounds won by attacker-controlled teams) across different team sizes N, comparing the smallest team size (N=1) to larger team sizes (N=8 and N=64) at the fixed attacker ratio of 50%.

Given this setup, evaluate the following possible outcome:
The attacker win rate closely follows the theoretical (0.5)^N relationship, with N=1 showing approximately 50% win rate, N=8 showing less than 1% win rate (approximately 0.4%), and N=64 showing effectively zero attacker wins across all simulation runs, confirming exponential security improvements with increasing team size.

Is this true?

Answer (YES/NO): YES